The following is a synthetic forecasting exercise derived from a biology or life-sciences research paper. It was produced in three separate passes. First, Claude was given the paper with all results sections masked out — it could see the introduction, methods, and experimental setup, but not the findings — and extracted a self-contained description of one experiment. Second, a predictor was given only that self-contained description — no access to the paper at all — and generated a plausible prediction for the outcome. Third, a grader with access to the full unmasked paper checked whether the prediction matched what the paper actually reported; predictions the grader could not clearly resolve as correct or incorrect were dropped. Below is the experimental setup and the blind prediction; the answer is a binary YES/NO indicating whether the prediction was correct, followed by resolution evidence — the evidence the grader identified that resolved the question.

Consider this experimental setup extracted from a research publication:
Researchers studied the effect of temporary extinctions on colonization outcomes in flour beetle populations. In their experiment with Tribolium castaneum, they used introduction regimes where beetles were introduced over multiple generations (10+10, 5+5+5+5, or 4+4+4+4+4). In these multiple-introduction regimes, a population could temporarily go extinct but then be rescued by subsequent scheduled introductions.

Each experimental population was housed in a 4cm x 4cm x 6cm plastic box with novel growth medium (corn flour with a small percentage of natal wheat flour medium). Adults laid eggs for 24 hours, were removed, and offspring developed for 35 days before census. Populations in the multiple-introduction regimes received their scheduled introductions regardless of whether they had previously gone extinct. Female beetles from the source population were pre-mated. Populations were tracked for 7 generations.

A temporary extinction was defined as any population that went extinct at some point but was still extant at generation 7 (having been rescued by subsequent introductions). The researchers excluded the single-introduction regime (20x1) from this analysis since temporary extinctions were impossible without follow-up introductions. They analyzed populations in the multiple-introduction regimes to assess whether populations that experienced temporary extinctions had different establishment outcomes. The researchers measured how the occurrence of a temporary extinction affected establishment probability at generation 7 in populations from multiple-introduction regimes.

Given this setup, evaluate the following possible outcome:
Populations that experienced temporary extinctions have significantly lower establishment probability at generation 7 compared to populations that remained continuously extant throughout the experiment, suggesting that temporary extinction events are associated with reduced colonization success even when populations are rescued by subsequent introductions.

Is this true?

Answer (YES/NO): YES